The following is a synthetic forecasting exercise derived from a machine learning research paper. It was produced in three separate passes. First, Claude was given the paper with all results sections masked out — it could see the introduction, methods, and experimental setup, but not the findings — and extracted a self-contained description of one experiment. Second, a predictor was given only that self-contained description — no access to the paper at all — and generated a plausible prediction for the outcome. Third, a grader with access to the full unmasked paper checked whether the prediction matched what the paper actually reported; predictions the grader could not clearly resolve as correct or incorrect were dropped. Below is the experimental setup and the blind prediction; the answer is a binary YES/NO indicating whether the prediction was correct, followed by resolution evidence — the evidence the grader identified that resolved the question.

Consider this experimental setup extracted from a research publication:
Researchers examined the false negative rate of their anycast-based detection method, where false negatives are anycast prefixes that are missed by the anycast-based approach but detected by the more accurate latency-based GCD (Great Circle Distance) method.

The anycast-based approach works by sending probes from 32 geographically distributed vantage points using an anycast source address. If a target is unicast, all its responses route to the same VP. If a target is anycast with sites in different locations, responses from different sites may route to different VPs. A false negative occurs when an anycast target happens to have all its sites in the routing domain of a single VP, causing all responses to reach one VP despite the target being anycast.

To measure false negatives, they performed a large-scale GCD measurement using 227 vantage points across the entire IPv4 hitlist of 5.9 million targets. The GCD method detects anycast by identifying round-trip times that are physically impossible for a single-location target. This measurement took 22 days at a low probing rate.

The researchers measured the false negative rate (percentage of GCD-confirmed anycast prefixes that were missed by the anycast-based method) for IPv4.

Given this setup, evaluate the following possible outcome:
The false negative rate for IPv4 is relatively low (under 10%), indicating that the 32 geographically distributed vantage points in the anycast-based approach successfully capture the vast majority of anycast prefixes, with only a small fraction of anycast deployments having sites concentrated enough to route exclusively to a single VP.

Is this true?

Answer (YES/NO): YES